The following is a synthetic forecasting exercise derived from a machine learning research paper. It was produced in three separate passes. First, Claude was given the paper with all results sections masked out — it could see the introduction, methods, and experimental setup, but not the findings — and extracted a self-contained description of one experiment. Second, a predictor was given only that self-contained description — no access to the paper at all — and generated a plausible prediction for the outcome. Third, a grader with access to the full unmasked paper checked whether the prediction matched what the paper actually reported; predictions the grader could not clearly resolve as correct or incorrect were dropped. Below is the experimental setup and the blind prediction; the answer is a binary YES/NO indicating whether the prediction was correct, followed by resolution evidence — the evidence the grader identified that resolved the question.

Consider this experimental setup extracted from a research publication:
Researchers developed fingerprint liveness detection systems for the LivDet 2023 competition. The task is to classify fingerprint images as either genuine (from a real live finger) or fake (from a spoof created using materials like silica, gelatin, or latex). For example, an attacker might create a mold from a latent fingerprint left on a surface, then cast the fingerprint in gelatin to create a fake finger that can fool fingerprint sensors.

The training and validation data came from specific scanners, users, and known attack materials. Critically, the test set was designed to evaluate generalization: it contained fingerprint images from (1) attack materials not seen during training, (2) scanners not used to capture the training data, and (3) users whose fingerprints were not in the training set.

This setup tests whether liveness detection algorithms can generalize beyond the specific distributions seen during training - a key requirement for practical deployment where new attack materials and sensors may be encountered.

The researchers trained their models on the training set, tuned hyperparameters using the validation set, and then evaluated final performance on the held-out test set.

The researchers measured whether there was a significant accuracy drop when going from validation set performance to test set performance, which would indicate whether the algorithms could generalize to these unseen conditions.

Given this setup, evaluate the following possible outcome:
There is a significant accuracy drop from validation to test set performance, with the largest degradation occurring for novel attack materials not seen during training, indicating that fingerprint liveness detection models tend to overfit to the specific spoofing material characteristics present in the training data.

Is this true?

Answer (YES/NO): NO